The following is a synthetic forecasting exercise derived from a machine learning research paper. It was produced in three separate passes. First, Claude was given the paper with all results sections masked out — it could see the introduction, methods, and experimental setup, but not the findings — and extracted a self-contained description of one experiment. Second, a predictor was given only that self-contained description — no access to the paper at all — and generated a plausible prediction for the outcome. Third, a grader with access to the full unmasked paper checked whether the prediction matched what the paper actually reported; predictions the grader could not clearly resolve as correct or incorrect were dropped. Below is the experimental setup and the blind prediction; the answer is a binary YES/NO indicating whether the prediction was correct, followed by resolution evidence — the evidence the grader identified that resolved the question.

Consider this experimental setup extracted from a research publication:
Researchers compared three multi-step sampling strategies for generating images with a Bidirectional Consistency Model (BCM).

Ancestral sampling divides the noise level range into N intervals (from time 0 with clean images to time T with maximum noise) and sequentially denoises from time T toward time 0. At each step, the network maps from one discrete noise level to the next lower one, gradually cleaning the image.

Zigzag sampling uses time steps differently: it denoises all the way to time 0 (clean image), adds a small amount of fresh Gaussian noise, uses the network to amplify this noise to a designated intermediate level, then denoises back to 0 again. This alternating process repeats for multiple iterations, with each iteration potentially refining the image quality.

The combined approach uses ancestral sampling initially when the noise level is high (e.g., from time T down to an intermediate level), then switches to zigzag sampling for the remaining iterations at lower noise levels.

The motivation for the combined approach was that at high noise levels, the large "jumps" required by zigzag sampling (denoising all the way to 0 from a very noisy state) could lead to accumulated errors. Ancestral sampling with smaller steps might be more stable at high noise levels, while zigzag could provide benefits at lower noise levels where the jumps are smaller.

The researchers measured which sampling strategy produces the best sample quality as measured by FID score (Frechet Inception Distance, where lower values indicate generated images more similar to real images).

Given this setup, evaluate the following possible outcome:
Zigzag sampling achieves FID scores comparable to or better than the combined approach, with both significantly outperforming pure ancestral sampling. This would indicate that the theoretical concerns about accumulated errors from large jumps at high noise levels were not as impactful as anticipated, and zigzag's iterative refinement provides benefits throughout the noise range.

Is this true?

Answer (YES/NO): NO